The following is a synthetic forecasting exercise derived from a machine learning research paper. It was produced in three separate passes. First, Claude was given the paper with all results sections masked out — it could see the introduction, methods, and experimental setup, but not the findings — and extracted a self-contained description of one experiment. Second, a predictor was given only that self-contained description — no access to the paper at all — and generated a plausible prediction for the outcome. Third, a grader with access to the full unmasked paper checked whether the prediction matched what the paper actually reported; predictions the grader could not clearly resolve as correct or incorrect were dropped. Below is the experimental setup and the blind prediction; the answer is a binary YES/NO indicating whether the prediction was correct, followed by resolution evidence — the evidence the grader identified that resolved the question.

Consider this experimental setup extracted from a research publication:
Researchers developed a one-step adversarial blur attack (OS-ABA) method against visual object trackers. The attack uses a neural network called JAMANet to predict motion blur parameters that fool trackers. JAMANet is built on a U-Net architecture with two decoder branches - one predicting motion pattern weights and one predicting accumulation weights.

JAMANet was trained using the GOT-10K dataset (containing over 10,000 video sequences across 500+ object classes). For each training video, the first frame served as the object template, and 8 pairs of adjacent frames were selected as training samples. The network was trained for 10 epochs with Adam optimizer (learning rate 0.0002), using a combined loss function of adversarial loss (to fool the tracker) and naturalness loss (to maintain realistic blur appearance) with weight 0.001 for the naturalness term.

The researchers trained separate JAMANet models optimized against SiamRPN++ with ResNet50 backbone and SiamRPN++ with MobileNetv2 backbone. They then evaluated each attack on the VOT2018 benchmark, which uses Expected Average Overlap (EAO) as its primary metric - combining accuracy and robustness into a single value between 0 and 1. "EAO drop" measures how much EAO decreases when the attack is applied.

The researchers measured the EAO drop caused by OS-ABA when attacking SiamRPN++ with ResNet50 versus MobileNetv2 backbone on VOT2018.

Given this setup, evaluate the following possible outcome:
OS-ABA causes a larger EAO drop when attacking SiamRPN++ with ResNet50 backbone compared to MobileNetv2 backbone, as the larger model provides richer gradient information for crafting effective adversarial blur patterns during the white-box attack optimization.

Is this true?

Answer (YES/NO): YES